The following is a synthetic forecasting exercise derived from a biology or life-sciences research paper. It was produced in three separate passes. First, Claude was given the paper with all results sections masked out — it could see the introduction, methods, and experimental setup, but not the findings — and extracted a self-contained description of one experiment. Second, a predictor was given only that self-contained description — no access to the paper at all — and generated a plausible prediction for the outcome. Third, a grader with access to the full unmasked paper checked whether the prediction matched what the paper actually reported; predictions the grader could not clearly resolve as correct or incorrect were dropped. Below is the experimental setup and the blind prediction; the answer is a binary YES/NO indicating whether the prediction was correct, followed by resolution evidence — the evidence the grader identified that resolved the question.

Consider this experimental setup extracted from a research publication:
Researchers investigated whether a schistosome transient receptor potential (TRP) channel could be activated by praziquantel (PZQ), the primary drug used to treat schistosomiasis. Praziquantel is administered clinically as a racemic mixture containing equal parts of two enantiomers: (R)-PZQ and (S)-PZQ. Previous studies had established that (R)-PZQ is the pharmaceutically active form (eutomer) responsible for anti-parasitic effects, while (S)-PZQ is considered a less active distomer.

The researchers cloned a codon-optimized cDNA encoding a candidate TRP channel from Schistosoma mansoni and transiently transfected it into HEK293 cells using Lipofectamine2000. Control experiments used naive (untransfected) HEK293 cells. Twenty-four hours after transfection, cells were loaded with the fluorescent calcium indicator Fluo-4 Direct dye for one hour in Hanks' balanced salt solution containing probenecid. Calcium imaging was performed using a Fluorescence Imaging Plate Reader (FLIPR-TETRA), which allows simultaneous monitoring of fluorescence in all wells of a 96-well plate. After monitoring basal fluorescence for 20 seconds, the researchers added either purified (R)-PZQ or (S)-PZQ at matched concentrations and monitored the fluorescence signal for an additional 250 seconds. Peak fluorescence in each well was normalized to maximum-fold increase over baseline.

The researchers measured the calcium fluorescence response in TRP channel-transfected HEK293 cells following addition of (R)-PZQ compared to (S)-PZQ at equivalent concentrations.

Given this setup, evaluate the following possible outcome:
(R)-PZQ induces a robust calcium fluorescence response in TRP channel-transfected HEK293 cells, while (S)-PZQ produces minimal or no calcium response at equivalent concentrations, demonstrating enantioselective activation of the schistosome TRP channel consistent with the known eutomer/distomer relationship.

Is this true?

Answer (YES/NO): NO